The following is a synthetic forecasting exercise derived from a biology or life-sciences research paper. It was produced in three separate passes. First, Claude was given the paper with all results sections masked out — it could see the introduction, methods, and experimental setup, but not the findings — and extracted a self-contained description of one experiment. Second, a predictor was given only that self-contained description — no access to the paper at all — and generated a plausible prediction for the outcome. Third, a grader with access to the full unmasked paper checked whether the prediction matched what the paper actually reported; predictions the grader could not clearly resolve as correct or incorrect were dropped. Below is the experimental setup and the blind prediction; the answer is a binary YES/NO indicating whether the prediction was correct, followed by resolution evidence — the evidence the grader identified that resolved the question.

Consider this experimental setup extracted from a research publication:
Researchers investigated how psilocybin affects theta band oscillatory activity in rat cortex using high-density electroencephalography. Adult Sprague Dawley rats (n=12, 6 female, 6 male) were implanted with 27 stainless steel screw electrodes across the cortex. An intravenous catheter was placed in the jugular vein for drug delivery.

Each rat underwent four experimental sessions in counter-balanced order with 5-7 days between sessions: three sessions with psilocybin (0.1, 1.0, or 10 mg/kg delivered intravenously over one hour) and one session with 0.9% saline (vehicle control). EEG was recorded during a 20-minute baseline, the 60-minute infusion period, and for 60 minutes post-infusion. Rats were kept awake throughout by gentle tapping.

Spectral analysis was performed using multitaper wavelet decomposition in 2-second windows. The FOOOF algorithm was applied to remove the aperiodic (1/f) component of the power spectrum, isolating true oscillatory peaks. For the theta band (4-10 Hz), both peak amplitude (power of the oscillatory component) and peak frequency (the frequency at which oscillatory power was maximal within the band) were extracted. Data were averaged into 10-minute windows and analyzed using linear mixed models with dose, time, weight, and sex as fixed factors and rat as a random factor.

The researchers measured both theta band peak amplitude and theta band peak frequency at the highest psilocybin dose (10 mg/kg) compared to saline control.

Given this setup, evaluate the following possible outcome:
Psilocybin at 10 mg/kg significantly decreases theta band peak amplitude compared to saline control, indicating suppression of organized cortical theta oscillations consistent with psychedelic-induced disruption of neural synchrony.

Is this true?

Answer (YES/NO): YES